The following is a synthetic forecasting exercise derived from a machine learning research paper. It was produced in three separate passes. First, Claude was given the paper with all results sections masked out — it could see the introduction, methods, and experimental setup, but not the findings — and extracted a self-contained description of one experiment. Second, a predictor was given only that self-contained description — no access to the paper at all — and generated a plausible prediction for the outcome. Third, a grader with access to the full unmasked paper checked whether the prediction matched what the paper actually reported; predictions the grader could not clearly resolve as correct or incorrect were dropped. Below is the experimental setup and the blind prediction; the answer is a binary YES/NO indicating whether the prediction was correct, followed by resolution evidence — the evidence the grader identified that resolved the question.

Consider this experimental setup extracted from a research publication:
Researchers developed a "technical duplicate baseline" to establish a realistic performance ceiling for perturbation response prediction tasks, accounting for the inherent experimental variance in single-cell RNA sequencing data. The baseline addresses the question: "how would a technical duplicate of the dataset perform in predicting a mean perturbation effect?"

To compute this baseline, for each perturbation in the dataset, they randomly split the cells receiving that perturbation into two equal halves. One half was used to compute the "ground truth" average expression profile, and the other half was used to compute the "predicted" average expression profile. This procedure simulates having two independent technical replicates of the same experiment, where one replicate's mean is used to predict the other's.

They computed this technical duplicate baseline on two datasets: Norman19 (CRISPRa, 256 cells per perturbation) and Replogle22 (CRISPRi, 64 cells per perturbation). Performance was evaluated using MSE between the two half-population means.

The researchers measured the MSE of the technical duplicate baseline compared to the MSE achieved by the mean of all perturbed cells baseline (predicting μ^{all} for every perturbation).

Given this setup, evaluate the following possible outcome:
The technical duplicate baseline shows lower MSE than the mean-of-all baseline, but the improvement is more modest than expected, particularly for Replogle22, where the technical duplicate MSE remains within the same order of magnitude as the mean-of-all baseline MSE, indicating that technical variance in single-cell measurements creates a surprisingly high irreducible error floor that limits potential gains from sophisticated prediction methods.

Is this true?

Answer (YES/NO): NO